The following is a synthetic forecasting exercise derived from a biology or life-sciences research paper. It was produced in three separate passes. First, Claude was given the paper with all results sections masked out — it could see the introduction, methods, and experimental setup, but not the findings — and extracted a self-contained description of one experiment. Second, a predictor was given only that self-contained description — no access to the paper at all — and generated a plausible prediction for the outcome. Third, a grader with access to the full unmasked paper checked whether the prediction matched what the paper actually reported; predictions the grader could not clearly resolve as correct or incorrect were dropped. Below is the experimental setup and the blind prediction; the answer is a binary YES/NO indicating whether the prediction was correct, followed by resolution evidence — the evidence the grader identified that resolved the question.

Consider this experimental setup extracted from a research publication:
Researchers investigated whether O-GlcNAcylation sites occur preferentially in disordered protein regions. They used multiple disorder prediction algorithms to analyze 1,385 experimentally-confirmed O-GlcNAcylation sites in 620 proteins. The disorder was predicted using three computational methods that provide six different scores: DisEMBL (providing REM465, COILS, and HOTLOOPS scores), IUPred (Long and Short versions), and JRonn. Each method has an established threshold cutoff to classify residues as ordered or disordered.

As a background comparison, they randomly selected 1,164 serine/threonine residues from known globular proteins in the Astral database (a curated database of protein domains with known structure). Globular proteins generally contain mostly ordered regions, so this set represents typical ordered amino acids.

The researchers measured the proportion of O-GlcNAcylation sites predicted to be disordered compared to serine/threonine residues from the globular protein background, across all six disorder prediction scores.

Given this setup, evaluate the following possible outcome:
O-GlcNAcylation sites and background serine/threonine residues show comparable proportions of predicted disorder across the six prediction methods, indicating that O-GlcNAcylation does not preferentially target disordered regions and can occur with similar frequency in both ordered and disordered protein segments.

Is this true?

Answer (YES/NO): NO